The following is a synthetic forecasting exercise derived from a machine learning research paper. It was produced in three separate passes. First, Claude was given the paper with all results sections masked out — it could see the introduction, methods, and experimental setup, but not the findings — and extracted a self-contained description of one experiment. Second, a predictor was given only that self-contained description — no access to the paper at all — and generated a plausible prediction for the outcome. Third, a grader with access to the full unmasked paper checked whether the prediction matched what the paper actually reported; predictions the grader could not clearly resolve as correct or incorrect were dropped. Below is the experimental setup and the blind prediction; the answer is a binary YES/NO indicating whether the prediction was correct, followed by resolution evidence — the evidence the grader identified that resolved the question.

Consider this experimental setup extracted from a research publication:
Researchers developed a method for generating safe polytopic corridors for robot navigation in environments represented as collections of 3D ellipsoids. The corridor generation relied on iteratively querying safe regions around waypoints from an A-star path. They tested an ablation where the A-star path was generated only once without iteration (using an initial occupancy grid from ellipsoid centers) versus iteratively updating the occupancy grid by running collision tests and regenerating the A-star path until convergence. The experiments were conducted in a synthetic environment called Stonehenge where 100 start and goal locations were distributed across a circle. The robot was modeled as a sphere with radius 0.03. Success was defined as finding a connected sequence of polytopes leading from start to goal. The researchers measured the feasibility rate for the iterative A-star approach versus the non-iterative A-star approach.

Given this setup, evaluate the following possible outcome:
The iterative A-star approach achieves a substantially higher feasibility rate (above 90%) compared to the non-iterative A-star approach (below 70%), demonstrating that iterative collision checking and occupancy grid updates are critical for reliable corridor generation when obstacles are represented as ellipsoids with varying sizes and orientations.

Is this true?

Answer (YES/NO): YES